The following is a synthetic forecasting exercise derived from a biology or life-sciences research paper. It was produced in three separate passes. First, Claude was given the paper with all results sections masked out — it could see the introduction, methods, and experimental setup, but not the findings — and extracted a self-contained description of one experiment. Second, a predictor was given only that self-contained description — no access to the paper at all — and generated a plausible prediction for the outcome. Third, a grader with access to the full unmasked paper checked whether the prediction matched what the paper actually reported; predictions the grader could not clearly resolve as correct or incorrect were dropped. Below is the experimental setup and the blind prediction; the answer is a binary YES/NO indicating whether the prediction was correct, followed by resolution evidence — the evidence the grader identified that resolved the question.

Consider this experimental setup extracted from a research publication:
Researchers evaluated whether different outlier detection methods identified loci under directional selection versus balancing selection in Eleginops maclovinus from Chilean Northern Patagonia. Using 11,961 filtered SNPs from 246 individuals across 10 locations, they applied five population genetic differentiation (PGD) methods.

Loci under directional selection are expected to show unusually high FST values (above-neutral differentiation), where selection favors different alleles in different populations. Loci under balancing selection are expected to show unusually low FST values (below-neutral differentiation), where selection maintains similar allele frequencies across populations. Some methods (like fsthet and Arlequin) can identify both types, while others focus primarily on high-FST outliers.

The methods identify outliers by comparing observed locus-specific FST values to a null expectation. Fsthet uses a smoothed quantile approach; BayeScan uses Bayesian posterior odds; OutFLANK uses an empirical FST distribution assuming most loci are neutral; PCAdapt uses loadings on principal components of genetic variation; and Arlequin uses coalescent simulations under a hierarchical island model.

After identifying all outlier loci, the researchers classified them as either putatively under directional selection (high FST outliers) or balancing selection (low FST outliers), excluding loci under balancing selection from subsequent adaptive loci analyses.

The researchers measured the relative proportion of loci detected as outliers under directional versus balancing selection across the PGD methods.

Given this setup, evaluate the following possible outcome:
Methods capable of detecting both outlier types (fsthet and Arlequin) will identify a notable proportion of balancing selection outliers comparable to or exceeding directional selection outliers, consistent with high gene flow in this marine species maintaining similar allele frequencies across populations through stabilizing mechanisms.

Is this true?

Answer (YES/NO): NO